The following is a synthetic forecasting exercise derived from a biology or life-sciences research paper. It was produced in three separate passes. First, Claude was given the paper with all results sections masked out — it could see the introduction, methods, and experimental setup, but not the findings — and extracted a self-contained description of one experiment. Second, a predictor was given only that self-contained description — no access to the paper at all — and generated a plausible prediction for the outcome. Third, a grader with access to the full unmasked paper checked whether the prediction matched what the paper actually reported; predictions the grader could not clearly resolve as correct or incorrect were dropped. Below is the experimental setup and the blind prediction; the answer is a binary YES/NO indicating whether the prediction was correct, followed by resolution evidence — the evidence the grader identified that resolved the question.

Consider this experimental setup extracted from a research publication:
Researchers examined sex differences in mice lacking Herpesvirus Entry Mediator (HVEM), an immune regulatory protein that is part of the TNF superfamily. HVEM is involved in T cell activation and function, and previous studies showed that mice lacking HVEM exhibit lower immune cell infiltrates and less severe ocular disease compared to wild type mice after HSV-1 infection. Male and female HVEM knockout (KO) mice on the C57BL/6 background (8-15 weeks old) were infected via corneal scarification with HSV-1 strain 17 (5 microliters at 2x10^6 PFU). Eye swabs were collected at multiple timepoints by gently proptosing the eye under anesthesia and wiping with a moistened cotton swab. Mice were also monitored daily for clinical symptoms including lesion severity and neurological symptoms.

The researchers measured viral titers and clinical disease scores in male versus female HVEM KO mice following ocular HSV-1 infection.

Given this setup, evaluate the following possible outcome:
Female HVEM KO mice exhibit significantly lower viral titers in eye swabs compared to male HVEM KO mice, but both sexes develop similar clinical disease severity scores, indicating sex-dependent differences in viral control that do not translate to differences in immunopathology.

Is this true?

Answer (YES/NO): NO